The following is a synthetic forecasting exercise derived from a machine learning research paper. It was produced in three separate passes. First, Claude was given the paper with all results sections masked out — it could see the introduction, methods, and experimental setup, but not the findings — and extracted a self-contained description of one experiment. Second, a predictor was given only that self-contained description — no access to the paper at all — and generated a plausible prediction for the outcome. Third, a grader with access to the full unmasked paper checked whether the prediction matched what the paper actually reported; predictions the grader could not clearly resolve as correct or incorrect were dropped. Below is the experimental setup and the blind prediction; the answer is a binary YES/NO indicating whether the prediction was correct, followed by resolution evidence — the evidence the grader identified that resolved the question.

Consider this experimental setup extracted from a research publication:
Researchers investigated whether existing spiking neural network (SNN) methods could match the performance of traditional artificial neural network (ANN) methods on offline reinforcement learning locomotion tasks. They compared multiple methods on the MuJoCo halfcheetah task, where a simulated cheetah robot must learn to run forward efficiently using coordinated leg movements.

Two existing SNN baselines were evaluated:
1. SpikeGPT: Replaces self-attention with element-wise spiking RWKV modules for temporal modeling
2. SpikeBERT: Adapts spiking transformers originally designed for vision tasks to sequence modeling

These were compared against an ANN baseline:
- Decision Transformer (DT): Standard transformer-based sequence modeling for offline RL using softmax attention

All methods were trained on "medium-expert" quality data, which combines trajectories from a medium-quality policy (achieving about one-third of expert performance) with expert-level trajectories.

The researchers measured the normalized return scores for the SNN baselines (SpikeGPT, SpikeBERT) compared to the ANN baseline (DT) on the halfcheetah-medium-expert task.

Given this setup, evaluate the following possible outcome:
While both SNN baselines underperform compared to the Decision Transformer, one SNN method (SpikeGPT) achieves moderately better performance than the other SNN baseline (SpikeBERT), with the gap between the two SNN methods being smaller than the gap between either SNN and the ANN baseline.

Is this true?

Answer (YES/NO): NO